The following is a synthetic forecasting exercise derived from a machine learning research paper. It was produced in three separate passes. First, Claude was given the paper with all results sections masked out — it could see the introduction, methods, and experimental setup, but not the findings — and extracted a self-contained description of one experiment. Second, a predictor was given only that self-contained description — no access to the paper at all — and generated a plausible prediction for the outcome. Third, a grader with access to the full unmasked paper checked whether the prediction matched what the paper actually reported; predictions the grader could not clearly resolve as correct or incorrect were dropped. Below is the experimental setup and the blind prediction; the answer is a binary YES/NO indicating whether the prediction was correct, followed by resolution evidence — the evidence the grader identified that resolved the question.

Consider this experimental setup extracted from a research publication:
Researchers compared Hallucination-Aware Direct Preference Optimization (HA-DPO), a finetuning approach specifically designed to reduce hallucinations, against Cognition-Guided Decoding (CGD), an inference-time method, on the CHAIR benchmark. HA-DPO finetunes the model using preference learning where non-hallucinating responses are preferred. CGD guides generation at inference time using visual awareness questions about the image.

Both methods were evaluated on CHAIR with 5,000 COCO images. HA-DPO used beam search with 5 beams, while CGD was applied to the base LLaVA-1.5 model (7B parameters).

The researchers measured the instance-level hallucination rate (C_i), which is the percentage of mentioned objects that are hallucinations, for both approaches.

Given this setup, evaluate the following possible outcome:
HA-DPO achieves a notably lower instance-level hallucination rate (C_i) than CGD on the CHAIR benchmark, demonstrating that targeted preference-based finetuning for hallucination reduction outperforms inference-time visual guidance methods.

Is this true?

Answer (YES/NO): NO